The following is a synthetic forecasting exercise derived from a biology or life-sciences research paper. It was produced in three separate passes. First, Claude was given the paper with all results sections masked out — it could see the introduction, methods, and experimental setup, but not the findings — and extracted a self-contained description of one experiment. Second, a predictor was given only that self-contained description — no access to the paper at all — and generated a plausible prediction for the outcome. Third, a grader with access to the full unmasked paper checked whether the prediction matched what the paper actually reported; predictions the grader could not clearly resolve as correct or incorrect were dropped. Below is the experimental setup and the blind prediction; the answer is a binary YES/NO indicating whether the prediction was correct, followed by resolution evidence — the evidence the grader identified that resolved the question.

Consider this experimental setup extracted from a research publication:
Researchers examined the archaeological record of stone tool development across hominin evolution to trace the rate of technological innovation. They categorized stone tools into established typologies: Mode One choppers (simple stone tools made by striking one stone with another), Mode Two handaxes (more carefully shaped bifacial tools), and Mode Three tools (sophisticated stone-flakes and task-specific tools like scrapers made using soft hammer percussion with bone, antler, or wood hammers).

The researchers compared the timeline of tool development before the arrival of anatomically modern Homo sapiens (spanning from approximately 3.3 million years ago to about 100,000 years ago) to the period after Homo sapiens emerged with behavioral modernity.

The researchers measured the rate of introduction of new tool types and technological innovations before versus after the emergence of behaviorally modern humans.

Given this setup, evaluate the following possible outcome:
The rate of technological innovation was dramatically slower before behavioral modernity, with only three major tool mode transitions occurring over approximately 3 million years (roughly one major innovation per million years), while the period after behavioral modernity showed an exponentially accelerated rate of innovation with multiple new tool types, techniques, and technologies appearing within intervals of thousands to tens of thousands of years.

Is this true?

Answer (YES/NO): YES